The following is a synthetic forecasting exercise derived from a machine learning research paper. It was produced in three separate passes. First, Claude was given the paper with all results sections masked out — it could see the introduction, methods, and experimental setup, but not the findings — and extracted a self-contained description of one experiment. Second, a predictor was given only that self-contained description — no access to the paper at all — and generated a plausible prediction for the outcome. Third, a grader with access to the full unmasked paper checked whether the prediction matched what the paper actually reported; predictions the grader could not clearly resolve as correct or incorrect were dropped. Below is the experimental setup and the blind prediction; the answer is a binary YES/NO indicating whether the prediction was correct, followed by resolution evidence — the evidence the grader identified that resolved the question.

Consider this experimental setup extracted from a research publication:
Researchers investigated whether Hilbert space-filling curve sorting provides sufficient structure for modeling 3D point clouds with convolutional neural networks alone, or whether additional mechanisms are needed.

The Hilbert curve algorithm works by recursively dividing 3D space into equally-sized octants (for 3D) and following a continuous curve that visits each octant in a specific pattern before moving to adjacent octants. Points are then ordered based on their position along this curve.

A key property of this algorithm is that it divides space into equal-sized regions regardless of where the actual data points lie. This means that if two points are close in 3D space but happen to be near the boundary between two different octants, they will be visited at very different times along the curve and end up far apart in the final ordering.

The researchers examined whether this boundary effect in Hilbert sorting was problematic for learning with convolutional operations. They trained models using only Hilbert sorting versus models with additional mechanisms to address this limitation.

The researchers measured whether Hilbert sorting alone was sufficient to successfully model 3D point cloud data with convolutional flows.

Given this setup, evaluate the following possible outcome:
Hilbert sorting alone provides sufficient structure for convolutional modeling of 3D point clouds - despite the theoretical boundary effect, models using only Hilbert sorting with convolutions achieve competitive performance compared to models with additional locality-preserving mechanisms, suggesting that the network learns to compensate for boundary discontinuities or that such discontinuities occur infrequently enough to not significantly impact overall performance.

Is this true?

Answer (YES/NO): NO